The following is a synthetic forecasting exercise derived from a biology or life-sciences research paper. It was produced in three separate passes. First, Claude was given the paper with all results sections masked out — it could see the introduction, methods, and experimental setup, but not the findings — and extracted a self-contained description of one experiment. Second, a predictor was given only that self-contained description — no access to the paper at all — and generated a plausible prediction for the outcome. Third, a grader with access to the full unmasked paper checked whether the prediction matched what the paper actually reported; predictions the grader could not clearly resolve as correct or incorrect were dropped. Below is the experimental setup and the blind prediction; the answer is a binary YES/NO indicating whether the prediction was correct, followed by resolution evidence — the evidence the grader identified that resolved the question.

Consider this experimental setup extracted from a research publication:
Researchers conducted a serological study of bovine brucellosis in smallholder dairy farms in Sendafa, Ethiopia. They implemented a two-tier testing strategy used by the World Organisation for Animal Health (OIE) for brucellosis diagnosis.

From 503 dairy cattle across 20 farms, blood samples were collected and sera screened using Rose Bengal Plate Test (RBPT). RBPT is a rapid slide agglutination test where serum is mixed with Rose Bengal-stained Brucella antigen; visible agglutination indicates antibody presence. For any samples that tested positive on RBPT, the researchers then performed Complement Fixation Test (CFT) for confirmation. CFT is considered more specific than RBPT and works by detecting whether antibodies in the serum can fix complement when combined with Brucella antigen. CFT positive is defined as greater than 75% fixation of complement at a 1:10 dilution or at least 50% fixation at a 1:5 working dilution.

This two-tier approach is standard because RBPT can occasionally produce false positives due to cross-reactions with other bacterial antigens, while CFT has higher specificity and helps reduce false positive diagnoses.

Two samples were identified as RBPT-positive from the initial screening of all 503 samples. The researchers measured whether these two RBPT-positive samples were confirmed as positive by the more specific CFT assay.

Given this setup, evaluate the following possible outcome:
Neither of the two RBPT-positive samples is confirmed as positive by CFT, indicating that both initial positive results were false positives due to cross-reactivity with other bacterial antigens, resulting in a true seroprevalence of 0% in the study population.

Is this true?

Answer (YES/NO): NO